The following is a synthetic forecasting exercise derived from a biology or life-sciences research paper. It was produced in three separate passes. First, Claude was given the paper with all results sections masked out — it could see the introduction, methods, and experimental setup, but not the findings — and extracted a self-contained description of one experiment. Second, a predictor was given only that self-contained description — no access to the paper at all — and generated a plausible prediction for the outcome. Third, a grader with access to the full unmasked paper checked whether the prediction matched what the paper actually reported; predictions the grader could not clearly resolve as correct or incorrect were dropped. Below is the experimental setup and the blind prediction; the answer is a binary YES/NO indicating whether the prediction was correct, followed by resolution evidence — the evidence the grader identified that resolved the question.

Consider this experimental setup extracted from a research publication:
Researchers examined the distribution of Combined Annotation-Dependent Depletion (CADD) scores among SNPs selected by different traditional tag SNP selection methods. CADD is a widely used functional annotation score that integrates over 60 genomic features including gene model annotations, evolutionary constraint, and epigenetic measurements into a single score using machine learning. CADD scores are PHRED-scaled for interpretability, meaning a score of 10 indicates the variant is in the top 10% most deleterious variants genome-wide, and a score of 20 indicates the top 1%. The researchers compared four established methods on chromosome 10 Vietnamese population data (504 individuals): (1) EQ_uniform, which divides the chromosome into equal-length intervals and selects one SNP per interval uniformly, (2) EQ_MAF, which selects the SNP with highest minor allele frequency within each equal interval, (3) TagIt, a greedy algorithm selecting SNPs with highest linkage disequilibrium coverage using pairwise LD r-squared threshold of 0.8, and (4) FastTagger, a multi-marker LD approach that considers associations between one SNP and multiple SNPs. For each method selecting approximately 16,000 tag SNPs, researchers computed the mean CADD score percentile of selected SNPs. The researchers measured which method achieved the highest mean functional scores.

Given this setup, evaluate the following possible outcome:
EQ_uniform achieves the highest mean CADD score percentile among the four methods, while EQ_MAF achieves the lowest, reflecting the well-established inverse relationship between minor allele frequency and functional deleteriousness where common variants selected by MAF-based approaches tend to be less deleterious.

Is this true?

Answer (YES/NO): NO